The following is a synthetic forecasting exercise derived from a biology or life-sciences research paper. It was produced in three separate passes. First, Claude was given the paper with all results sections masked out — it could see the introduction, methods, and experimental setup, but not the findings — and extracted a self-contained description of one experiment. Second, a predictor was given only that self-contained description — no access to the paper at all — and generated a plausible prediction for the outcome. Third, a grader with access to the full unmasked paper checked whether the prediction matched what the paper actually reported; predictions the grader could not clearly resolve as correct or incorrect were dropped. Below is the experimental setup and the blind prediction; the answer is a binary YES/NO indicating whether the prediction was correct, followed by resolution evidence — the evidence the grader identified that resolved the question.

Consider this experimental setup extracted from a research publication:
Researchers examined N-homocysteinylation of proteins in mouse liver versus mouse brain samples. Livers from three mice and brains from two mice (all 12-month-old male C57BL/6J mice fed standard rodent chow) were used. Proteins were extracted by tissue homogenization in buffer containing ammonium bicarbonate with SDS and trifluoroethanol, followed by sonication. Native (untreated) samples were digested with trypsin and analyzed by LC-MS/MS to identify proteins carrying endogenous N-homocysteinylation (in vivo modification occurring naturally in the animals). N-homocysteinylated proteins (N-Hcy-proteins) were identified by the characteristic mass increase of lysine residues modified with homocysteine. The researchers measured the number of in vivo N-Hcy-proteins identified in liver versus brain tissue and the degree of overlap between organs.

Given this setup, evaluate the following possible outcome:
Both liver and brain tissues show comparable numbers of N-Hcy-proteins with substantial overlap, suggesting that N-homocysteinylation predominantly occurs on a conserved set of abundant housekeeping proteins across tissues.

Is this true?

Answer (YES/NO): NO